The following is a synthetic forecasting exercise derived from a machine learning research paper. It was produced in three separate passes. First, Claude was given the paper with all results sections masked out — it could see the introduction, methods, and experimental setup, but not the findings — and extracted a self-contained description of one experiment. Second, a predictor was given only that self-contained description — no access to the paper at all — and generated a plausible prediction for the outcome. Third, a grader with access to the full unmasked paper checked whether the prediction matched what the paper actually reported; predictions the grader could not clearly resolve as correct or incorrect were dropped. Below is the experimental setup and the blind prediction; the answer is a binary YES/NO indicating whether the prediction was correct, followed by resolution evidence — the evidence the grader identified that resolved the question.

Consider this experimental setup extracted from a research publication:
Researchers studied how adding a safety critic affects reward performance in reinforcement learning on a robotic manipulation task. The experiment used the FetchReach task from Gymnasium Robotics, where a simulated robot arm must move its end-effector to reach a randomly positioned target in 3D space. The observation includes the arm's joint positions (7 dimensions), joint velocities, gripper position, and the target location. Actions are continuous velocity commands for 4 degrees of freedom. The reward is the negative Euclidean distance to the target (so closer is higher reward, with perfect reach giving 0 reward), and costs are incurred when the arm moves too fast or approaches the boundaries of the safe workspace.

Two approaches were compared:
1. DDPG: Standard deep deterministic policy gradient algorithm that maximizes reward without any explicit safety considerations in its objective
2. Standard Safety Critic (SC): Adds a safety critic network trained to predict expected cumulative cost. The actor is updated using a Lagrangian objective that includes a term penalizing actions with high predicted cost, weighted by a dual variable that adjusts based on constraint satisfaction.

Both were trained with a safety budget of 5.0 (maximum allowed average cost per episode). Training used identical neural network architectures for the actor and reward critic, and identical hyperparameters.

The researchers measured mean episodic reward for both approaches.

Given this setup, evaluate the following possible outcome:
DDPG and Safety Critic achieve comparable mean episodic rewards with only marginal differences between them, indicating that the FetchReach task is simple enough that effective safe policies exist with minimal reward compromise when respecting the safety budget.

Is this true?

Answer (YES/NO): NO